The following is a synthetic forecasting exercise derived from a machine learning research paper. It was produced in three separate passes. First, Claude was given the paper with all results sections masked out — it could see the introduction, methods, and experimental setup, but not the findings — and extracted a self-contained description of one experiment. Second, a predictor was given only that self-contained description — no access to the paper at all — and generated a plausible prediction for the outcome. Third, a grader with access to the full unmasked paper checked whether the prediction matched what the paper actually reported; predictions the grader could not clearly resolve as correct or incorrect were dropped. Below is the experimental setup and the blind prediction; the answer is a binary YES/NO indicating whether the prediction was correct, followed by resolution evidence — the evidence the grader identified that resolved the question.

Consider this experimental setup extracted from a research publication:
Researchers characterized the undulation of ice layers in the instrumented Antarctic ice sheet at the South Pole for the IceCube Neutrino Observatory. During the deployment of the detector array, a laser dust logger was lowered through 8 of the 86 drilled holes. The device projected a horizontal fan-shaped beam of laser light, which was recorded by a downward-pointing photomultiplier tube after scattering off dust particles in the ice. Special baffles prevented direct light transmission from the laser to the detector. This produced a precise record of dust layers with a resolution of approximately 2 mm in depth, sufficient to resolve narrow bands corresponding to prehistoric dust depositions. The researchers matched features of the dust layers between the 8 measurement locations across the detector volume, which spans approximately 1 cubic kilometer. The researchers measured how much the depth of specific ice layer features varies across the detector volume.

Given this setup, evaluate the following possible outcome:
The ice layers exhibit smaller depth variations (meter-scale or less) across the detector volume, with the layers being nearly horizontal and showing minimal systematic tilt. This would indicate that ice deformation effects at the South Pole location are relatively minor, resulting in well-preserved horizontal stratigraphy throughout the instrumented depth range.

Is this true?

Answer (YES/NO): NO